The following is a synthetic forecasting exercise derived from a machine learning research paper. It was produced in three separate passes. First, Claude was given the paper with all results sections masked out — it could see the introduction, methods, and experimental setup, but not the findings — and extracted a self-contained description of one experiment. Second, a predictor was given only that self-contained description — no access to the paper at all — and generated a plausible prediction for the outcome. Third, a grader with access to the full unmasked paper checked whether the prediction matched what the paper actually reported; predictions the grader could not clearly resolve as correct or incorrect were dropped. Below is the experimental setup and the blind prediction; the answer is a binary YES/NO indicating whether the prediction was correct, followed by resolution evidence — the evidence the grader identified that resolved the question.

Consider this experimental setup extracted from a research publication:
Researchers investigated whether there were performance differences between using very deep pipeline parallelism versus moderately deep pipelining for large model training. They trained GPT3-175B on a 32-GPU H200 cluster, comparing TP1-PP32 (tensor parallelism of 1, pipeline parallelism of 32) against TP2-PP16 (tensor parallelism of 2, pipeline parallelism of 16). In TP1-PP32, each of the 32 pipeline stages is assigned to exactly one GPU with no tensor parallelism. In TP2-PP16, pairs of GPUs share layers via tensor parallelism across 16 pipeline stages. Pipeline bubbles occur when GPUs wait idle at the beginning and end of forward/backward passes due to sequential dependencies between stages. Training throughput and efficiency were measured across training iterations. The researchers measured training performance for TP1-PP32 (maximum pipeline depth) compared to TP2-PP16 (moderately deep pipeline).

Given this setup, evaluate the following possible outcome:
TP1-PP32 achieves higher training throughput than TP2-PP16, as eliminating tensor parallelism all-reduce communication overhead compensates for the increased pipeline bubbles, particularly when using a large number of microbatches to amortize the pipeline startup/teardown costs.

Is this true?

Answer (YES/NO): NO